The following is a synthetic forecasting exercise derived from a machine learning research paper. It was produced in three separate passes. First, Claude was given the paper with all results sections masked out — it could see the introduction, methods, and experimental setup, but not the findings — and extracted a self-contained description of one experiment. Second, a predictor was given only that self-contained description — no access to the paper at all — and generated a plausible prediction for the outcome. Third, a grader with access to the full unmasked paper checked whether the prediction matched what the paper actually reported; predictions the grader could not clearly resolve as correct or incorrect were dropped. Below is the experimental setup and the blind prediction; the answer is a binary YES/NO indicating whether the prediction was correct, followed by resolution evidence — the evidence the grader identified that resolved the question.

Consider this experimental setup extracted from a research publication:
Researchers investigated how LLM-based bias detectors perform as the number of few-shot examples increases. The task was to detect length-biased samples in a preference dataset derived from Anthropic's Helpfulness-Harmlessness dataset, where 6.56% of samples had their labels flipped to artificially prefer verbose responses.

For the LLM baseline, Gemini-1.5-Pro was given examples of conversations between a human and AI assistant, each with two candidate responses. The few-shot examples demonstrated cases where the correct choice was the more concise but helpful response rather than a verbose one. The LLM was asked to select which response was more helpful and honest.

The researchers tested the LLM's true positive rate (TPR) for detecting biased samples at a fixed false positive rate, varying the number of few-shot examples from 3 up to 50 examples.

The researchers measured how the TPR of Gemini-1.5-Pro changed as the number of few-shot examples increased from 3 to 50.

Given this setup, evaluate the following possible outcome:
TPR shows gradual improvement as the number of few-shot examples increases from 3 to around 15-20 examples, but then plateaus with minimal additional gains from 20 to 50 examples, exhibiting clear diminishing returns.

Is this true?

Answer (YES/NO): NO